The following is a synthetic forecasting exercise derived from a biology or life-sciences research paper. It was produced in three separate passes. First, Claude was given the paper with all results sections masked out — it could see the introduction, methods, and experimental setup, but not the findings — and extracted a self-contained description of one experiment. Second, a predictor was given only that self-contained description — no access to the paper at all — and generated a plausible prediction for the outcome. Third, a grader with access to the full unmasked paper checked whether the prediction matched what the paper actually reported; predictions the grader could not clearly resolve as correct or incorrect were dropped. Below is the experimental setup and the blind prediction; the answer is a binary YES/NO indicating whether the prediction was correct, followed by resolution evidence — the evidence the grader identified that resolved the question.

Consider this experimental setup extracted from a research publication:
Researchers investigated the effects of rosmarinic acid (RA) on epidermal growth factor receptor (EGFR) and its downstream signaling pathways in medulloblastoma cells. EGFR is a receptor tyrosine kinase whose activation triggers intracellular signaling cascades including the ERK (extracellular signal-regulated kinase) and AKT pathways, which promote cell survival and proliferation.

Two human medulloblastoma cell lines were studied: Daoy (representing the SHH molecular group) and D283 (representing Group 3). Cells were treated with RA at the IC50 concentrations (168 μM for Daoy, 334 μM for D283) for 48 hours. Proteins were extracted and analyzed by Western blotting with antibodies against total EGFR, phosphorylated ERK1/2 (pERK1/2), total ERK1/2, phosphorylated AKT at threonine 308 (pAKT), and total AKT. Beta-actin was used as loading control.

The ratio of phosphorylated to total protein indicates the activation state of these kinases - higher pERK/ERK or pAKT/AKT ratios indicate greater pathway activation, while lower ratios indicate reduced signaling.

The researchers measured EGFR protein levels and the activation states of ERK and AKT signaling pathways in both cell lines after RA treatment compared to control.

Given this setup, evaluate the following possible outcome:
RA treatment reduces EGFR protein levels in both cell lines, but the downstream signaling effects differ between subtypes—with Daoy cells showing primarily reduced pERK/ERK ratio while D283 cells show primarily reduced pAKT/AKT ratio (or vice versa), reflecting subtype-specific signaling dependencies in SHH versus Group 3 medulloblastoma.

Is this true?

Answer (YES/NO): NO